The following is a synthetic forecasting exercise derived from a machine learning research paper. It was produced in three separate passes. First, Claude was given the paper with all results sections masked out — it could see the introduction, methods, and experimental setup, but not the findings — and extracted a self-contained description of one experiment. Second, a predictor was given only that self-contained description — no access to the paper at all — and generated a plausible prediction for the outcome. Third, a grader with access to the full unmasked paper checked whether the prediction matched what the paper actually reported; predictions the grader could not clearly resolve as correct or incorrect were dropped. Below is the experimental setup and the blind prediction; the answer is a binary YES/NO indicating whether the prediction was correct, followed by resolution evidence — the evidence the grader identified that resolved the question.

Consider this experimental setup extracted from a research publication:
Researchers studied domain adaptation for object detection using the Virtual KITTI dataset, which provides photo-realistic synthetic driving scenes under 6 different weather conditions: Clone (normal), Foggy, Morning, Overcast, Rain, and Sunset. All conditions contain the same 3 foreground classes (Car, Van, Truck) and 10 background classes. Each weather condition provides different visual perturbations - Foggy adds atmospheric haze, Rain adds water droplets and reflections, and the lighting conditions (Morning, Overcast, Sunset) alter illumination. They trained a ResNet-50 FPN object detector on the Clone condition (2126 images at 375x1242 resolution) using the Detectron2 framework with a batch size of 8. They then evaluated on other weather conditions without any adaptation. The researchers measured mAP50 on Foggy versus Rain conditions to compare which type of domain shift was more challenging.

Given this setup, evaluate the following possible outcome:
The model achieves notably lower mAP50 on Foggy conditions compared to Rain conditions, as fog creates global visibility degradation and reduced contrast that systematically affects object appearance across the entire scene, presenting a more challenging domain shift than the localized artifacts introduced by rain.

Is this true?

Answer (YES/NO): YES